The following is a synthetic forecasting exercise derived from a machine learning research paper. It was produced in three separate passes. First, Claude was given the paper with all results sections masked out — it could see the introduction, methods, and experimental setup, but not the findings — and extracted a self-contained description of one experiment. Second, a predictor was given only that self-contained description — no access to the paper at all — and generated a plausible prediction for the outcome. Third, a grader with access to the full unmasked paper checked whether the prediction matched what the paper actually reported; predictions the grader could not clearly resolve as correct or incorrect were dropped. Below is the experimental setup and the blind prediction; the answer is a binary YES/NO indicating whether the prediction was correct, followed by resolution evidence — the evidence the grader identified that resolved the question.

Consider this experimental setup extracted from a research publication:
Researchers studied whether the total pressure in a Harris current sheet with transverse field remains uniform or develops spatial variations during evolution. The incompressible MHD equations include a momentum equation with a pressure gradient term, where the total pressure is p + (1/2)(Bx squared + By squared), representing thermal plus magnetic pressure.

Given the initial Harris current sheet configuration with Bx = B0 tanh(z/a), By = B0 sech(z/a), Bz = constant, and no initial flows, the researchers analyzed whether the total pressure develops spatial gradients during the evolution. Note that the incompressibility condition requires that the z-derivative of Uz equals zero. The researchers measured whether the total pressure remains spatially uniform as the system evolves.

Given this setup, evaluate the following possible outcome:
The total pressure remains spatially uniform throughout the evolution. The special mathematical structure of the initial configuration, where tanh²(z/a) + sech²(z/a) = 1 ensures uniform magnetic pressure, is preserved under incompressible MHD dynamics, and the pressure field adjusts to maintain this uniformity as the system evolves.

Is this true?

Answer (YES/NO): YES